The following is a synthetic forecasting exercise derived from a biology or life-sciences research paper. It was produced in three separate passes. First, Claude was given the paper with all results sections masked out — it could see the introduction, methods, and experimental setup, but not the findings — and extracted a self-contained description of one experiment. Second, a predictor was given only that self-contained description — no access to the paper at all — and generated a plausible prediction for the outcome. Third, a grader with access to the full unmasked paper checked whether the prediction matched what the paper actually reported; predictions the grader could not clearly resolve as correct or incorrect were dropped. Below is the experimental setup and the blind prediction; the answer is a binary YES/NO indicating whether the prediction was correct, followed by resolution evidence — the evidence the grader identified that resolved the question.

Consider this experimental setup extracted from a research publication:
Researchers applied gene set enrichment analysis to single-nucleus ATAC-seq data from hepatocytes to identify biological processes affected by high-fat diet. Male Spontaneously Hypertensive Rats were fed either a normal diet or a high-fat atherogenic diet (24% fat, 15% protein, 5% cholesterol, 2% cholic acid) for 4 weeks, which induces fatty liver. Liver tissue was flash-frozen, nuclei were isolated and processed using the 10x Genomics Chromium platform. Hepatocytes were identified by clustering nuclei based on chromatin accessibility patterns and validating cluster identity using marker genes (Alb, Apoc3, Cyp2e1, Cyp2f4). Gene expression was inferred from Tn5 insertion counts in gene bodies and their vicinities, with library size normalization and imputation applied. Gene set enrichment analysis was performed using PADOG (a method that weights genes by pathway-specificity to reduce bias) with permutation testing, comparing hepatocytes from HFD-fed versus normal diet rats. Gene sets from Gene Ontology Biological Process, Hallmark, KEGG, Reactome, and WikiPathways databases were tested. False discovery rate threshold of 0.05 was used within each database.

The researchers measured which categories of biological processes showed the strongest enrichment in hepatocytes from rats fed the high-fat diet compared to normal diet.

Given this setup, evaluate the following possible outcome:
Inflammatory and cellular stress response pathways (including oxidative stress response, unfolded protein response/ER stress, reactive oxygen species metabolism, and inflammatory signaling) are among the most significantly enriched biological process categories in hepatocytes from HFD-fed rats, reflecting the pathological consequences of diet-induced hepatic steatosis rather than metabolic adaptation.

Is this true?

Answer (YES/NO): NO